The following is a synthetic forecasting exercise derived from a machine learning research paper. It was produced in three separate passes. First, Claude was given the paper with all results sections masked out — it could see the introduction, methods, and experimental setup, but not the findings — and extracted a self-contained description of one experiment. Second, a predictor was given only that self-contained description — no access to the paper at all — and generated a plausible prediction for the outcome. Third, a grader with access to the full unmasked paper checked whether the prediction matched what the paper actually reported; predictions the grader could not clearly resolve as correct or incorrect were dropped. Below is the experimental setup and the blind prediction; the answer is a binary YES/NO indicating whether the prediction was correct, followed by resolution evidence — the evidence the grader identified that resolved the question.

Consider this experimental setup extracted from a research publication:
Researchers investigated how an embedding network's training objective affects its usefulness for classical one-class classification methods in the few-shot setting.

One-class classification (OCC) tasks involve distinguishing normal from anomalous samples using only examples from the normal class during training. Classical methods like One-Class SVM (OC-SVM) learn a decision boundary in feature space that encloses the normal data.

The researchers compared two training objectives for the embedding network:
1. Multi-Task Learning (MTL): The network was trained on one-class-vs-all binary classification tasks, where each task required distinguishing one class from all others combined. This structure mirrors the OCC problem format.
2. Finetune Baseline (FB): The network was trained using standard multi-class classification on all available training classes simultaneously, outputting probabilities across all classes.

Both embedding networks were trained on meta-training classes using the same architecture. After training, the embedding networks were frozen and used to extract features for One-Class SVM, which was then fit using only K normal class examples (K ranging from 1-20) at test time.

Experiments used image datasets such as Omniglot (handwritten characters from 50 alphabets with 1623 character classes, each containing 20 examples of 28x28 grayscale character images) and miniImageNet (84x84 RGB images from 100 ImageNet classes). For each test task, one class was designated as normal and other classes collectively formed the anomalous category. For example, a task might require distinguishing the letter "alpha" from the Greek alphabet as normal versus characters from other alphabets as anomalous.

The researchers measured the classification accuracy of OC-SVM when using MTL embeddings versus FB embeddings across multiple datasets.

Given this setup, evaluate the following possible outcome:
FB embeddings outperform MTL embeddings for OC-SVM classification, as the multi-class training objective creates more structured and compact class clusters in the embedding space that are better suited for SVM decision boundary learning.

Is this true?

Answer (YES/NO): NO